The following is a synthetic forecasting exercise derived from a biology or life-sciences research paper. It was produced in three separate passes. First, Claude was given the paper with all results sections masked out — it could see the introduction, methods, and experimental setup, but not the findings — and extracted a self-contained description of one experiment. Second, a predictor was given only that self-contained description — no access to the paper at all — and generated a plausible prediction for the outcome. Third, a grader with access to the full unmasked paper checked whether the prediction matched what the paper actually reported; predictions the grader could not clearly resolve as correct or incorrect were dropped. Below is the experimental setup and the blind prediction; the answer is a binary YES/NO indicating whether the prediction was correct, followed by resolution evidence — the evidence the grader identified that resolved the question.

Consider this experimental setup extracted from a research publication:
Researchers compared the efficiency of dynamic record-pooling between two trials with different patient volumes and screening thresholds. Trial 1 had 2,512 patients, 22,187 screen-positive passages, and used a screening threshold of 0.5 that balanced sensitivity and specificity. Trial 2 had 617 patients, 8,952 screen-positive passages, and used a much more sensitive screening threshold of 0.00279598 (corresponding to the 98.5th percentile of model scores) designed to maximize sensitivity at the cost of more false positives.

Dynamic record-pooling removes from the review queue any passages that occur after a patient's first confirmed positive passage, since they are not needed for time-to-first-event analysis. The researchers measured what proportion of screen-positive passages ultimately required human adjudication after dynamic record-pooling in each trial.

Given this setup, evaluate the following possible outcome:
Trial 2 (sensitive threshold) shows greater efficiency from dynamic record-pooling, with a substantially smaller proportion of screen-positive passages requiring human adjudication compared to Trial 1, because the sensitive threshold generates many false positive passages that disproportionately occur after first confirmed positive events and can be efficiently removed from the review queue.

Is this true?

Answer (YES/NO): NO